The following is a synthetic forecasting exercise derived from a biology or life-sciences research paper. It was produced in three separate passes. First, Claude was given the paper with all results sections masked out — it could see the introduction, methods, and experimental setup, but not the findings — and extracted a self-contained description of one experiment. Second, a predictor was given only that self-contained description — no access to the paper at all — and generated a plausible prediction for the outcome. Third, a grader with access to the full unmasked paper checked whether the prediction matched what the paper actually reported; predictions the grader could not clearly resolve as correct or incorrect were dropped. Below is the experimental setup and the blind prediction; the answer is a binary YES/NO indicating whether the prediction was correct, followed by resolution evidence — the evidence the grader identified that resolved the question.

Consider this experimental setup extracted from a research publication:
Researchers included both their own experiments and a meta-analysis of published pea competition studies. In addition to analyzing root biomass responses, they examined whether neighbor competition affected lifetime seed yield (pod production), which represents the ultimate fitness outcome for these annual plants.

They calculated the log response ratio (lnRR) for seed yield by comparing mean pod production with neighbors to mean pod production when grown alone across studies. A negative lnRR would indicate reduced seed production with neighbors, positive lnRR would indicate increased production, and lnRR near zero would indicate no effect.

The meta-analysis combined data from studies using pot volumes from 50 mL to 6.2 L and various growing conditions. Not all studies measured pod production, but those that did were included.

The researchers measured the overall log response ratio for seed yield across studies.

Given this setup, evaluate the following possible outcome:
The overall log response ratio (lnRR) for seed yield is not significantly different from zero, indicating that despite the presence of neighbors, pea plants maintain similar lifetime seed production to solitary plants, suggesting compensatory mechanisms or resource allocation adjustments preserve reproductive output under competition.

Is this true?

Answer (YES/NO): YES